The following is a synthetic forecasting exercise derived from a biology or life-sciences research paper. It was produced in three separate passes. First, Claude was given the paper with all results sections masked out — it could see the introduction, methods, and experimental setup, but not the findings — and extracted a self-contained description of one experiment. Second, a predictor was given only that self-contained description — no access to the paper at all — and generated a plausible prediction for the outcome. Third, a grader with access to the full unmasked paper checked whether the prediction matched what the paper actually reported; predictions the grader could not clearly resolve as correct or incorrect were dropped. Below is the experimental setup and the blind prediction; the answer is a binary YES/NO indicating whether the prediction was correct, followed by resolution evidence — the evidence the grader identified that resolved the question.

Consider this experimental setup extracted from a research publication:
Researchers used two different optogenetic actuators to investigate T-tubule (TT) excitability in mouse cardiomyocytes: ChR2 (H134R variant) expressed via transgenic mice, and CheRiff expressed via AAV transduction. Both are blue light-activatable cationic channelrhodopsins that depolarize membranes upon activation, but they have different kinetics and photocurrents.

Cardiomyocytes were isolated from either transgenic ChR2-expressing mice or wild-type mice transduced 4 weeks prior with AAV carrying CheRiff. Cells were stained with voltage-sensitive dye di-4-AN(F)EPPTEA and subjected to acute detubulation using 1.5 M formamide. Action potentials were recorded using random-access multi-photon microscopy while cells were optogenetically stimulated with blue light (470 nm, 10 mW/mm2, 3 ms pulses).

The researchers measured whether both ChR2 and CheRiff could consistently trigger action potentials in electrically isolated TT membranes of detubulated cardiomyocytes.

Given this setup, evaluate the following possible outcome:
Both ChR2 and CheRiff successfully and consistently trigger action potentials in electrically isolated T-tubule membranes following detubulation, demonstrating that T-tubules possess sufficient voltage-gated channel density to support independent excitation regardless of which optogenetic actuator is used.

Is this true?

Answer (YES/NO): NO